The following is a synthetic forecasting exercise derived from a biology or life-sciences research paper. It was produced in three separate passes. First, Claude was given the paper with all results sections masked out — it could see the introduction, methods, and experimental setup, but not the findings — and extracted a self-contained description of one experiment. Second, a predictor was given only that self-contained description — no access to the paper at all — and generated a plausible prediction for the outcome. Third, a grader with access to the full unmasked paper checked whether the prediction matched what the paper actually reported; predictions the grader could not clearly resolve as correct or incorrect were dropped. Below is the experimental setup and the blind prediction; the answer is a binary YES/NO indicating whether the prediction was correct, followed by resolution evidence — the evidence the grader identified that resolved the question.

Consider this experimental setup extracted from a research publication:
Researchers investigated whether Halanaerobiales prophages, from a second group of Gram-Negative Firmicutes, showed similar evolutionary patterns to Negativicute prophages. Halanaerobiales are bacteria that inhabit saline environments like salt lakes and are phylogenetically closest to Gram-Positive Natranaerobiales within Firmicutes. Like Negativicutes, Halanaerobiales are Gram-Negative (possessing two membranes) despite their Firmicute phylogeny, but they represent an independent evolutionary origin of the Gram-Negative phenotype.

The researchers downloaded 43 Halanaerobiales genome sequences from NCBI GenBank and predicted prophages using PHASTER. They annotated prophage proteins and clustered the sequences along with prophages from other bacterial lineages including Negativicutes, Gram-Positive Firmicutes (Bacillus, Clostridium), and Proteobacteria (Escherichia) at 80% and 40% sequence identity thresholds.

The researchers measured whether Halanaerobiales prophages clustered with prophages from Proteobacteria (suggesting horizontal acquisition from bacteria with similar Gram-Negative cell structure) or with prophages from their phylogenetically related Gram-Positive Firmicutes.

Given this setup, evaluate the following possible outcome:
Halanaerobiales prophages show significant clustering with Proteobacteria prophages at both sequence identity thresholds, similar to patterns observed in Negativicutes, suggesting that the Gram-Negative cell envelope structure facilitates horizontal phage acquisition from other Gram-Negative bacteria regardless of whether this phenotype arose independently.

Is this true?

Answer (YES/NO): NO